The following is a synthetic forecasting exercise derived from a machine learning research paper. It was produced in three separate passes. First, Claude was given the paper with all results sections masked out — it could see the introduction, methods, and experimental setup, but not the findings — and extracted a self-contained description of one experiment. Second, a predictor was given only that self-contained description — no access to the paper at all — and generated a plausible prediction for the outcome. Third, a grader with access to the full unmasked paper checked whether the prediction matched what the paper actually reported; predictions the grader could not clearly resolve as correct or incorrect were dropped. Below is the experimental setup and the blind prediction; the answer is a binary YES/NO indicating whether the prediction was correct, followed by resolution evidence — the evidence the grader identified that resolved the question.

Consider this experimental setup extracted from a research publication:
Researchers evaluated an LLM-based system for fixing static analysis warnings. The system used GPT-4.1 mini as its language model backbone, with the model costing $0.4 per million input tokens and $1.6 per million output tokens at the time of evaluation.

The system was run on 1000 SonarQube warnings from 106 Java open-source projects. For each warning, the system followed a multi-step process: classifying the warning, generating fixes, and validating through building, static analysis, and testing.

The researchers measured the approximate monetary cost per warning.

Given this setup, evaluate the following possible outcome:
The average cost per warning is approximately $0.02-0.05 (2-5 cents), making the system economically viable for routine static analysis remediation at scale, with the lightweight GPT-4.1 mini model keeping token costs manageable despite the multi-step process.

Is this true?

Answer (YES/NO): YES